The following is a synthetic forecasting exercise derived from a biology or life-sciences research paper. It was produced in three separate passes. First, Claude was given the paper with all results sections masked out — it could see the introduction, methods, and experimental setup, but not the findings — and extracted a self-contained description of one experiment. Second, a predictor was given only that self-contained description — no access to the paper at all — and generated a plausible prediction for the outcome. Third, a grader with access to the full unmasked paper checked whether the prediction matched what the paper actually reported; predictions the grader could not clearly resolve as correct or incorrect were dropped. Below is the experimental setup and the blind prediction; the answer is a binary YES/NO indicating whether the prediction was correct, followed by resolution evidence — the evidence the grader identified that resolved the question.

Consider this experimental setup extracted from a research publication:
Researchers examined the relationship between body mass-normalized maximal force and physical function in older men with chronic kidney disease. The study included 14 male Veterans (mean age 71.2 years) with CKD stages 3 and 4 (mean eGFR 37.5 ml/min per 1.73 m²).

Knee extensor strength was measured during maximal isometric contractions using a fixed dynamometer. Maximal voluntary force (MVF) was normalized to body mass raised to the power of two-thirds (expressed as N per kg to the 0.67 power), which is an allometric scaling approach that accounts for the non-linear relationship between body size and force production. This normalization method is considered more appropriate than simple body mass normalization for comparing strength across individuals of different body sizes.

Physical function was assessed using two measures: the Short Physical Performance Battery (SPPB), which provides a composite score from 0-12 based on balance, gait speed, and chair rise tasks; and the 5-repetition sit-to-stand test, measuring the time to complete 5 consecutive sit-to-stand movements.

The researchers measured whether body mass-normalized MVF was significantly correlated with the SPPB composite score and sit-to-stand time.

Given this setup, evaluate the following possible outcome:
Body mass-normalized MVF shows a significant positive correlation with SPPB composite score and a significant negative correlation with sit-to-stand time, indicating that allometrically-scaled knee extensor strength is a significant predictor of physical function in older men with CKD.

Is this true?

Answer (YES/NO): NO